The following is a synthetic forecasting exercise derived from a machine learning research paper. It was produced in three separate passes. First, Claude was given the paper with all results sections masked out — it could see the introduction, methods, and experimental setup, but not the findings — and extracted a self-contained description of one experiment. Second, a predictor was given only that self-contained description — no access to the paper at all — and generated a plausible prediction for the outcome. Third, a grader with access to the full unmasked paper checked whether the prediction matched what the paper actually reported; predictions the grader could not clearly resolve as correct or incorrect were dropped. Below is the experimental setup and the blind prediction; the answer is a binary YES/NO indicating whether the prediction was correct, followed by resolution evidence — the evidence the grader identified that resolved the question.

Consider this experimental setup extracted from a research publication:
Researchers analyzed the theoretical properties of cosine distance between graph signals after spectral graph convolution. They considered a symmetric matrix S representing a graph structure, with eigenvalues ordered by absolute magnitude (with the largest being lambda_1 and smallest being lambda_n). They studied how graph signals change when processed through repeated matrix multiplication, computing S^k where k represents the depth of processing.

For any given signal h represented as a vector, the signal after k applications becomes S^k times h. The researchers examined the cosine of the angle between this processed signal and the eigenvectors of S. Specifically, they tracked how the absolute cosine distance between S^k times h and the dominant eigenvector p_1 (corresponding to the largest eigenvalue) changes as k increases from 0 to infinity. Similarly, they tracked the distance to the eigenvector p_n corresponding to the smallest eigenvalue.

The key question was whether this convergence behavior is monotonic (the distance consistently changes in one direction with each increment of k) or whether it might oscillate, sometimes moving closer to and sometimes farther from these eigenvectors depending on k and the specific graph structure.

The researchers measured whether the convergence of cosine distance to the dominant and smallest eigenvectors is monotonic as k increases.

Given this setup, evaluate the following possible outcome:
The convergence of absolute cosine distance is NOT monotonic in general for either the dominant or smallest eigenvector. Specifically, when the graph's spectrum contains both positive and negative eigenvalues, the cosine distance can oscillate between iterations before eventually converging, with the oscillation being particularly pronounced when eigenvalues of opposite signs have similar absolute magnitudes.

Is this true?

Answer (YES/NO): NO